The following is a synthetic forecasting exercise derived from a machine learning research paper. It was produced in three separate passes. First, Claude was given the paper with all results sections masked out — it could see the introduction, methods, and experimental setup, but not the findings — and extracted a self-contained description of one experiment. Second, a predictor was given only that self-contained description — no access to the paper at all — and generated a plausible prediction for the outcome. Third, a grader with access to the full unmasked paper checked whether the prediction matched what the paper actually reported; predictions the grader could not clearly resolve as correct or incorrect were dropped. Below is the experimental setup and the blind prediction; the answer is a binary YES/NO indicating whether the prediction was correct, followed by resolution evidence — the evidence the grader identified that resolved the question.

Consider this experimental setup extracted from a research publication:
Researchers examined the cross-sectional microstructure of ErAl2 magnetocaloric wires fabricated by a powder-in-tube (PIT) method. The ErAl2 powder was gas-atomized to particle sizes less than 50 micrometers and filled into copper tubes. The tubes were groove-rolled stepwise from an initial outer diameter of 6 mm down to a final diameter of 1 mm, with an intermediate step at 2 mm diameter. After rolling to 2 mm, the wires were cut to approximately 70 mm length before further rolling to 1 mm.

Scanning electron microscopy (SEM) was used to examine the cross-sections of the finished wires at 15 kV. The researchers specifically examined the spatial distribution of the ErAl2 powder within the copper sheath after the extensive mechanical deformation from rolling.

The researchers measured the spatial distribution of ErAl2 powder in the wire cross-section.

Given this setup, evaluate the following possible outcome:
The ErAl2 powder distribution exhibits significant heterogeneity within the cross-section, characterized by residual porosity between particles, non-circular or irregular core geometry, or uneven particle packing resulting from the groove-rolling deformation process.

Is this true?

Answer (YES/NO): NO